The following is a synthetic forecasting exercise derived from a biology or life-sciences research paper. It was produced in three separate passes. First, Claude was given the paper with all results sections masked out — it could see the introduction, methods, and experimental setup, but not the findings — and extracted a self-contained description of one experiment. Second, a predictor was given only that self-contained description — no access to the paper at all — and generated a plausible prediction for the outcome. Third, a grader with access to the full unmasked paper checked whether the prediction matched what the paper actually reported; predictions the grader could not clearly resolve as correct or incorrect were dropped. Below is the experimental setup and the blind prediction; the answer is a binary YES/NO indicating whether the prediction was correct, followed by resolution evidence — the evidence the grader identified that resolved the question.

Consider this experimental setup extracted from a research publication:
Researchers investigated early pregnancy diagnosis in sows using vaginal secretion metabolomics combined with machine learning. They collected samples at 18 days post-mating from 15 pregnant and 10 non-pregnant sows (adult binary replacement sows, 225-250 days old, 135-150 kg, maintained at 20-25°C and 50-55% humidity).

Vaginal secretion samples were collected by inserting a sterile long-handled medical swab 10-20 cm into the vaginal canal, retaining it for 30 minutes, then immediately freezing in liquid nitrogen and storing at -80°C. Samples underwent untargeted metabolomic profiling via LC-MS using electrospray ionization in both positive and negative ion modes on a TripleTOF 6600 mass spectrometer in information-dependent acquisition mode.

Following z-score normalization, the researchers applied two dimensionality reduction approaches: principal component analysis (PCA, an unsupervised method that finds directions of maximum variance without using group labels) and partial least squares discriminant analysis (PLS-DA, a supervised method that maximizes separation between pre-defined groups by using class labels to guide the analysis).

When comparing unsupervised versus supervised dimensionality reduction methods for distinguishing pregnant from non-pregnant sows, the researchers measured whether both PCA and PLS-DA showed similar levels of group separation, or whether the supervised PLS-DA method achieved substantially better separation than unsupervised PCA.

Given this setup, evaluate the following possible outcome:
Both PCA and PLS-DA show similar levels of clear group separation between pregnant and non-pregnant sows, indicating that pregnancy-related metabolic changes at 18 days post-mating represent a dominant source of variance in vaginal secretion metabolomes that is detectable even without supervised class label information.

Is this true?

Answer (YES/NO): NO